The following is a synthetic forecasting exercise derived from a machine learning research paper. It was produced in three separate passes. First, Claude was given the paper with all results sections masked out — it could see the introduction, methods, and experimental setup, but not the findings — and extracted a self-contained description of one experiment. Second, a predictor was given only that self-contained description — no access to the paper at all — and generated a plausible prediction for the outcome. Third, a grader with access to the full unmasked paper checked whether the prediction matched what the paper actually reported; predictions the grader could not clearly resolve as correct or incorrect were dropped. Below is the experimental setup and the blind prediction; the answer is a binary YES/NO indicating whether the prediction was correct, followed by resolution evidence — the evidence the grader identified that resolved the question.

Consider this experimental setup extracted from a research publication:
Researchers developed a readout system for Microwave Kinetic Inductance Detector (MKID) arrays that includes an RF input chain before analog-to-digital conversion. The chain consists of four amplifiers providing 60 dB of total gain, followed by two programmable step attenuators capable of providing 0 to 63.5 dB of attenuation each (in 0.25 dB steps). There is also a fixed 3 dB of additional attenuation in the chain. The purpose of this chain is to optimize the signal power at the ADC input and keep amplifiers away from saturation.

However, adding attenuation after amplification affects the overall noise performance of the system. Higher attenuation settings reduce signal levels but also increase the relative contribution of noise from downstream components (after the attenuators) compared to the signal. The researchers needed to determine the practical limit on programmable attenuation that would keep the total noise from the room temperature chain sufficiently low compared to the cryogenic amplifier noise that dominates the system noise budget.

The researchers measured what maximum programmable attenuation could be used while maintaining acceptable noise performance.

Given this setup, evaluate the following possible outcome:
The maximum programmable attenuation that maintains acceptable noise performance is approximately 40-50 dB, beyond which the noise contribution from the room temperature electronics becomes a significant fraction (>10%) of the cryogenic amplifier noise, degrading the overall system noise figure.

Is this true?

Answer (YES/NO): NO